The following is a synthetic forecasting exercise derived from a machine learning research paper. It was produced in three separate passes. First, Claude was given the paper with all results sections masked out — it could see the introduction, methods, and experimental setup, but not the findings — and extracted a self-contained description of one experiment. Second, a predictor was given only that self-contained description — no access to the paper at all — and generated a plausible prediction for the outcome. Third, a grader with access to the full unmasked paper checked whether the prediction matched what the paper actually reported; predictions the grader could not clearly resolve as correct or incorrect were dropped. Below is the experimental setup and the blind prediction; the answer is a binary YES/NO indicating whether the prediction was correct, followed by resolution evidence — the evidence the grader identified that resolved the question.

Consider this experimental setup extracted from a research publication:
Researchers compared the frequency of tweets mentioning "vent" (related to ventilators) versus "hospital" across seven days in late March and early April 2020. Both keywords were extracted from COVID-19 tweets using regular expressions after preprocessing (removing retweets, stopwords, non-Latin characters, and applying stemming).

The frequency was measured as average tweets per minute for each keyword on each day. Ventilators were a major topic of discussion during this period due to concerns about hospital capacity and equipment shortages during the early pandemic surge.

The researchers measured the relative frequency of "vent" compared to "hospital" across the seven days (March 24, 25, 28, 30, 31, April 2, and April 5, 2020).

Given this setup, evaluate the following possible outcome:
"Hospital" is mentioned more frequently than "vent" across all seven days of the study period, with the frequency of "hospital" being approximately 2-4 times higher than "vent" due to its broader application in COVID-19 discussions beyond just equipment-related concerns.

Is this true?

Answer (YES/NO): NO